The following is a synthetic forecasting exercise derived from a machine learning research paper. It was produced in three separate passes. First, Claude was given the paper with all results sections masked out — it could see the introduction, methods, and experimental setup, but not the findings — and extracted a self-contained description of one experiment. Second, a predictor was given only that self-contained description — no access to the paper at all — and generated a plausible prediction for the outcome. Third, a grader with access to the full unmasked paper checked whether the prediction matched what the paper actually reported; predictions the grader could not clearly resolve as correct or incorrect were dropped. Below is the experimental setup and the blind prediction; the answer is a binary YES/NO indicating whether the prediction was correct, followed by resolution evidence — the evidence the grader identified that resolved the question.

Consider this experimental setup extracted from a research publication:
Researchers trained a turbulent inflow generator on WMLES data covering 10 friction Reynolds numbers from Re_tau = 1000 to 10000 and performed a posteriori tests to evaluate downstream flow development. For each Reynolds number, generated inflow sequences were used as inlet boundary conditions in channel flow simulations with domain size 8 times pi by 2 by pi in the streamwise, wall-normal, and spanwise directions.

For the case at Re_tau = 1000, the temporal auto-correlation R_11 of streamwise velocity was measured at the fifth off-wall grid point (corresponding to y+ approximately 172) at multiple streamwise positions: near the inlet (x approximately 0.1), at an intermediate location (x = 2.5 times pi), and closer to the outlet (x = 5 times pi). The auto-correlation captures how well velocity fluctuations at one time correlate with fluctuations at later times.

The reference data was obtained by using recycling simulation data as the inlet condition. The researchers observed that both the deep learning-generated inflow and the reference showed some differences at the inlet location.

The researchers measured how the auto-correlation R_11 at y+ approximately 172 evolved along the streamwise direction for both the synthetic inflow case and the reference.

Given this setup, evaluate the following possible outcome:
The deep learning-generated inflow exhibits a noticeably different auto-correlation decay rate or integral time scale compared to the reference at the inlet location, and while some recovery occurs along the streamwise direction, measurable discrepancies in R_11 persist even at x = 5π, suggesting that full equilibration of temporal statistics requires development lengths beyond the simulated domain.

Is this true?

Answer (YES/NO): NO